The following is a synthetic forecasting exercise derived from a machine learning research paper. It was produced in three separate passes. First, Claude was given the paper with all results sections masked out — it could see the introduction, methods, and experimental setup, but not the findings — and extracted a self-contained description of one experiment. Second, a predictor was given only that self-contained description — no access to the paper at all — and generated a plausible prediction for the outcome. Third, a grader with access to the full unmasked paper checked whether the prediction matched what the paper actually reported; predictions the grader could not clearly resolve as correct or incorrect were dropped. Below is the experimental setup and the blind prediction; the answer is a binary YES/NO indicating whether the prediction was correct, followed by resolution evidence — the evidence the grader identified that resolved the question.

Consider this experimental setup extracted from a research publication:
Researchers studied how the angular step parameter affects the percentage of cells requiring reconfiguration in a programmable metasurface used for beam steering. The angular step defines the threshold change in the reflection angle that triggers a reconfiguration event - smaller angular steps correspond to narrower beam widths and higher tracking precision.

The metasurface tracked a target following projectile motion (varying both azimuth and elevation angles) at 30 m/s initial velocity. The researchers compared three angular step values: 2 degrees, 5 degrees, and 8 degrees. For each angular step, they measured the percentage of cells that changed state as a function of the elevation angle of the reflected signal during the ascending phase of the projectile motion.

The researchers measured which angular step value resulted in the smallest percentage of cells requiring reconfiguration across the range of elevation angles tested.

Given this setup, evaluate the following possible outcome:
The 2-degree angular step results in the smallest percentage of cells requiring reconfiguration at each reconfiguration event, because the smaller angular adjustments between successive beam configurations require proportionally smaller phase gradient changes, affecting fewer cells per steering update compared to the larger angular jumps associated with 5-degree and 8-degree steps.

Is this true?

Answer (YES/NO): YES